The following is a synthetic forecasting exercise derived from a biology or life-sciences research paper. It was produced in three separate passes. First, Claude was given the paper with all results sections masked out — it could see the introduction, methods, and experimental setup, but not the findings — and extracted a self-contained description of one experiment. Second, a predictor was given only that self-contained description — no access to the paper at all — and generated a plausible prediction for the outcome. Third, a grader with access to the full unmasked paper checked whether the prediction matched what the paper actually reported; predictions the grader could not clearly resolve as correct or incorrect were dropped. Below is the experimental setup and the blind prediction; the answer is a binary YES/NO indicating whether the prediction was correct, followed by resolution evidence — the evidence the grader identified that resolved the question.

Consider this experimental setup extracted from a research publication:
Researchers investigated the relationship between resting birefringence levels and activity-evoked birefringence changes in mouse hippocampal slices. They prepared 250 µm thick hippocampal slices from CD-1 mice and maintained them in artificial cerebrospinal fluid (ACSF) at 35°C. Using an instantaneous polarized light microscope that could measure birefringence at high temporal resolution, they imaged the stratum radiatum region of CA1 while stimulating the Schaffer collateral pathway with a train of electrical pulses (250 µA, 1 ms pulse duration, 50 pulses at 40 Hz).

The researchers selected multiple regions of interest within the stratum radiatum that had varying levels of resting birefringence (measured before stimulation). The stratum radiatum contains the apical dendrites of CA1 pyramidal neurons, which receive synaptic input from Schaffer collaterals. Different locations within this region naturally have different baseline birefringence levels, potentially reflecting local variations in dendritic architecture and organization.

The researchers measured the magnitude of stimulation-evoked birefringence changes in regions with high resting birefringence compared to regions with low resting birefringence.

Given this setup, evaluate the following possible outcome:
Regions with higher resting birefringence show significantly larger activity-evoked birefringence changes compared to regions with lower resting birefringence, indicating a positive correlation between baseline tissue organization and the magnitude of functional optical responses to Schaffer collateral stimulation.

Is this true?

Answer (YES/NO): YES